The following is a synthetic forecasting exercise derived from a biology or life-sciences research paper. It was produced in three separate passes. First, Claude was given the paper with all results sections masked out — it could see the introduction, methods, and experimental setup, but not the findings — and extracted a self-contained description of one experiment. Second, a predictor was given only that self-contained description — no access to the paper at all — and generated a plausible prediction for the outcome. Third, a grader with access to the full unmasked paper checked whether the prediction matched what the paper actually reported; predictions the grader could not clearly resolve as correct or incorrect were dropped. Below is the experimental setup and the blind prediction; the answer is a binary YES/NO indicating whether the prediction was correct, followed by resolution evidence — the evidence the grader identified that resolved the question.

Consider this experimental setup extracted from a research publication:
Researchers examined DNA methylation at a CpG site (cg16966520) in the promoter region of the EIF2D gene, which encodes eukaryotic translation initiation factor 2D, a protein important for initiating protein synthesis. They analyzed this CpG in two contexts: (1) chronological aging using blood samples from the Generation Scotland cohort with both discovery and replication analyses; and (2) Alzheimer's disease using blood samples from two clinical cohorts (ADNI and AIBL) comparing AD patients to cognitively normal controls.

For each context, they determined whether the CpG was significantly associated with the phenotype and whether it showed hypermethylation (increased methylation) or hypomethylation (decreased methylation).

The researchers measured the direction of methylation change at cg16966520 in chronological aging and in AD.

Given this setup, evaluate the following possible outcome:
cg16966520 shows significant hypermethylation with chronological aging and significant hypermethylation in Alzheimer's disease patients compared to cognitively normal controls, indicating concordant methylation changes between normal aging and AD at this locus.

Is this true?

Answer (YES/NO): YES